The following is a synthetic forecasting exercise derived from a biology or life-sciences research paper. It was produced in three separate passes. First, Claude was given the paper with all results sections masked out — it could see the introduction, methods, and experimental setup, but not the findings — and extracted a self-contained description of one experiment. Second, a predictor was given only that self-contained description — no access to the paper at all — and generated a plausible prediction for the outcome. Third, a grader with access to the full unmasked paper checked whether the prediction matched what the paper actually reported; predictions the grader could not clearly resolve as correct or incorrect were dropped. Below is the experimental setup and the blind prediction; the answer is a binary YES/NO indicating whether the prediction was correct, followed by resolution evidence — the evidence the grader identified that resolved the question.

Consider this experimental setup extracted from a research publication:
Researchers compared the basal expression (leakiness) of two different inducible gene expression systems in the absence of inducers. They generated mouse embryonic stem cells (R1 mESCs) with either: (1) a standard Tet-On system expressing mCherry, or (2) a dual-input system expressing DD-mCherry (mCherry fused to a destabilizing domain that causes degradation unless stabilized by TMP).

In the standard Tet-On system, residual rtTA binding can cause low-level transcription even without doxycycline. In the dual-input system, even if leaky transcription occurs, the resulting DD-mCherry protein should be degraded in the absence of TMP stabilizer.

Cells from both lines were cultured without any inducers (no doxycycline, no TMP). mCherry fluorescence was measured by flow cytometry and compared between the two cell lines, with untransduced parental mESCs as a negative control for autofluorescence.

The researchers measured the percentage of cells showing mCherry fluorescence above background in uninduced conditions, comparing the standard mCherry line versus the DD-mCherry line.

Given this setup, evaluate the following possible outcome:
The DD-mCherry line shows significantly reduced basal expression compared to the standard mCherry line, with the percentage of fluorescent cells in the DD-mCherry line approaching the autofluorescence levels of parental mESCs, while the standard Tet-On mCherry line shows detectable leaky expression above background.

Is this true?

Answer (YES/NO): NO